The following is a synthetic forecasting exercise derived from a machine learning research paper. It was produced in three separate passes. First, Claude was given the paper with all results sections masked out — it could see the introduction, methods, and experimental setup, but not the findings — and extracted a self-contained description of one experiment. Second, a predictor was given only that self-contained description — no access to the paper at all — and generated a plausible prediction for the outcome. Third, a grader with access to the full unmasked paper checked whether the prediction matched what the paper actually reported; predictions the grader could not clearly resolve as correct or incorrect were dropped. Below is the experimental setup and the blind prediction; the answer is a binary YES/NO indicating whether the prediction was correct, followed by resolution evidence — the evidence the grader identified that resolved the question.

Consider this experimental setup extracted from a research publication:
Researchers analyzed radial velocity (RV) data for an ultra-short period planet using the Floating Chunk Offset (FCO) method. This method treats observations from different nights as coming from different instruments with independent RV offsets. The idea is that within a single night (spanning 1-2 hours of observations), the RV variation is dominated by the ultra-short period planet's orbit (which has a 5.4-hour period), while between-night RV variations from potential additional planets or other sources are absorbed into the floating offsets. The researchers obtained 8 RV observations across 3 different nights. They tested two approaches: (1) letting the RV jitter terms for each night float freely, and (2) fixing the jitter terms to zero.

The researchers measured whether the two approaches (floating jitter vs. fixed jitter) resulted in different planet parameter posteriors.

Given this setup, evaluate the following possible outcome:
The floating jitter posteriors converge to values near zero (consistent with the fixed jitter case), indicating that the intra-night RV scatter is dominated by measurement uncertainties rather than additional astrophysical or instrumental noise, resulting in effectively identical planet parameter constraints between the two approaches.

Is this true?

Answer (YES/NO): YES